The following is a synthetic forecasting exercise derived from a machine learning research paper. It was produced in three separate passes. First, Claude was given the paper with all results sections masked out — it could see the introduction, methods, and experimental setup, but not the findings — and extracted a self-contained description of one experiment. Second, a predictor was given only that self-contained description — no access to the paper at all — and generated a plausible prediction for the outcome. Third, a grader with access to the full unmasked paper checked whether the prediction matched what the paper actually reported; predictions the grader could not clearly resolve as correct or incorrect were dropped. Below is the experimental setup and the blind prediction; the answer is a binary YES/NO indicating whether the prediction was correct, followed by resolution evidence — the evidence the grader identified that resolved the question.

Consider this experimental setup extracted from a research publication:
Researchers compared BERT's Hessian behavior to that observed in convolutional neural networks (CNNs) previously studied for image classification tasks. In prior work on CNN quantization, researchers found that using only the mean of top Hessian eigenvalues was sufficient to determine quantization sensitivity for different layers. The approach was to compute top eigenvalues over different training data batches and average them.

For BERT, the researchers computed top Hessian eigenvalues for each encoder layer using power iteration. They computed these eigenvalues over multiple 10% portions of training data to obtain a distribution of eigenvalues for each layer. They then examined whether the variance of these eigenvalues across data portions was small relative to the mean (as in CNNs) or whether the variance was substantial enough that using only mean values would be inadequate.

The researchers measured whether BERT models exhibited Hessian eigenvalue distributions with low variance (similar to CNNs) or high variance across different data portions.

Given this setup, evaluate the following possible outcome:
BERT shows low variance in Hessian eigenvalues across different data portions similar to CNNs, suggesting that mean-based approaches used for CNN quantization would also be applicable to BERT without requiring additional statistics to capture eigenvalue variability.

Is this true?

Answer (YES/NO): NO